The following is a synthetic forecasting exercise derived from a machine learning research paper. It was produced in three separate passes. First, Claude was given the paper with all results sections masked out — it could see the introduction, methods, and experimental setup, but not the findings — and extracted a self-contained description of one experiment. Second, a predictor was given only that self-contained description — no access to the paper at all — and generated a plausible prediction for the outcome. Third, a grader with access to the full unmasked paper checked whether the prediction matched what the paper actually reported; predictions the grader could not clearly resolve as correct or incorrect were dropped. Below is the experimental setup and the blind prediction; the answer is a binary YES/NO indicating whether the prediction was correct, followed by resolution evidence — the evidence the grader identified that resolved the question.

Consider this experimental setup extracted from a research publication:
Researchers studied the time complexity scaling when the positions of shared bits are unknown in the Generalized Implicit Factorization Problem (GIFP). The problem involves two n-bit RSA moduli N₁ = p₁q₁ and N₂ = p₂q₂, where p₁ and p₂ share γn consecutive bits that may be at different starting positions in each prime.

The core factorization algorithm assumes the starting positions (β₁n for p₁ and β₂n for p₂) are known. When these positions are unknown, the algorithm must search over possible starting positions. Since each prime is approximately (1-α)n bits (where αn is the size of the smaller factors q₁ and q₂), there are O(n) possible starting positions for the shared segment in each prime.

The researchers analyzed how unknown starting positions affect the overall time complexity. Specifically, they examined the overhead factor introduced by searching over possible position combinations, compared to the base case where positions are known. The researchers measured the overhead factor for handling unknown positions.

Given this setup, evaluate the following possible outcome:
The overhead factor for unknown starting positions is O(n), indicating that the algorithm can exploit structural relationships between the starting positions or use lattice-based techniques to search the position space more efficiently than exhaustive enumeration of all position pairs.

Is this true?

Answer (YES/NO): NO